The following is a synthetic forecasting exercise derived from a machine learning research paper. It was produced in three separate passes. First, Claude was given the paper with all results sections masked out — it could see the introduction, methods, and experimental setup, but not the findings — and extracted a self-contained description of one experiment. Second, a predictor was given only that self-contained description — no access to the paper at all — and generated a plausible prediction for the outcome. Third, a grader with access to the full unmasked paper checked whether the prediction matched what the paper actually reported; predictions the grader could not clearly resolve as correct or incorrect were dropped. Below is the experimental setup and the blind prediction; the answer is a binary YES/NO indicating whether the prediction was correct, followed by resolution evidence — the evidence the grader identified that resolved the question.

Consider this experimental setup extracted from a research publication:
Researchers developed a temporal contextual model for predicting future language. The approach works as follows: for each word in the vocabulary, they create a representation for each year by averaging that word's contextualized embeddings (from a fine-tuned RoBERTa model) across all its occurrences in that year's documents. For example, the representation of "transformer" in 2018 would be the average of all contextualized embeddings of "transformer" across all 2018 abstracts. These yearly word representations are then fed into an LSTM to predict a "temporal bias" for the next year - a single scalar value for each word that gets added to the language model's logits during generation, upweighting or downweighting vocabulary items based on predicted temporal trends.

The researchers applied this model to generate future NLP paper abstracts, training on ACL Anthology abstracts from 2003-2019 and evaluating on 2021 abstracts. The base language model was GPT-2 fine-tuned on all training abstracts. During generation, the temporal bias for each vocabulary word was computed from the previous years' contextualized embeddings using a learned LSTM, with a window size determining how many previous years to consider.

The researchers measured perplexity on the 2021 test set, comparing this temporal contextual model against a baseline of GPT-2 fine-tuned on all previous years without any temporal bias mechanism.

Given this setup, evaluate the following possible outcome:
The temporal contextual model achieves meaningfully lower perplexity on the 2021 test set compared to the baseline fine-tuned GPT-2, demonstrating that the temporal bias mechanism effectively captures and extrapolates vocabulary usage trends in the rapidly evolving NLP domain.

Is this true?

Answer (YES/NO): NO